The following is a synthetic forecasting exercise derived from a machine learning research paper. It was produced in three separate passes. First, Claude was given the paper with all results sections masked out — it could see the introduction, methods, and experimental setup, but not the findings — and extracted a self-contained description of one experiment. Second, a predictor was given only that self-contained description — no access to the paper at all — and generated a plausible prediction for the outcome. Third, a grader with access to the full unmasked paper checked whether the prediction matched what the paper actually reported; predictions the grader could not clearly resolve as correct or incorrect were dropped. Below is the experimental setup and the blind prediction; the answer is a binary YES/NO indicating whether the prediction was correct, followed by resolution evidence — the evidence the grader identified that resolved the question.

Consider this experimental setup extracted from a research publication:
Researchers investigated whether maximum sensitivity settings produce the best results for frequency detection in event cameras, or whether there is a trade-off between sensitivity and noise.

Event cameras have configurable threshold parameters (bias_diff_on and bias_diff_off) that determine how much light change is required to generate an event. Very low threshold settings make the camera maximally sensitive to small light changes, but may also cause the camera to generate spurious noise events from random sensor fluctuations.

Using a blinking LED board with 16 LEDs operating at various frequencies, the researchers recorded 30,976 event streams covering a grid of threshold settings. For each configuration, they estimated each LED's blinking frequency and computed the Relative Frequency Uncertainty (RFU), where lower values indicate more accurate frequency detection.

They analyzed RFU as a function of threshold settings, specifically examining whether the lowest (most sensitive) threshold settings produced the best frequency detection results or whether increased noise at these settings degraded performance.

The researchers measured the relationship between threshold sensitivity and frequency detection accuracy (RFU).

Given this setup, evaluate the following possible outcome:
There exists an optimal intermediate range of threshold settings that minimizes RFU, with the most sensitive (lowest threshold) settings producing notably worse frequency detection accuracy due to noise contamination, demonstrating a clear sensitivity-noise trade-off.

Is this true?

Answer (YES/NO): YES